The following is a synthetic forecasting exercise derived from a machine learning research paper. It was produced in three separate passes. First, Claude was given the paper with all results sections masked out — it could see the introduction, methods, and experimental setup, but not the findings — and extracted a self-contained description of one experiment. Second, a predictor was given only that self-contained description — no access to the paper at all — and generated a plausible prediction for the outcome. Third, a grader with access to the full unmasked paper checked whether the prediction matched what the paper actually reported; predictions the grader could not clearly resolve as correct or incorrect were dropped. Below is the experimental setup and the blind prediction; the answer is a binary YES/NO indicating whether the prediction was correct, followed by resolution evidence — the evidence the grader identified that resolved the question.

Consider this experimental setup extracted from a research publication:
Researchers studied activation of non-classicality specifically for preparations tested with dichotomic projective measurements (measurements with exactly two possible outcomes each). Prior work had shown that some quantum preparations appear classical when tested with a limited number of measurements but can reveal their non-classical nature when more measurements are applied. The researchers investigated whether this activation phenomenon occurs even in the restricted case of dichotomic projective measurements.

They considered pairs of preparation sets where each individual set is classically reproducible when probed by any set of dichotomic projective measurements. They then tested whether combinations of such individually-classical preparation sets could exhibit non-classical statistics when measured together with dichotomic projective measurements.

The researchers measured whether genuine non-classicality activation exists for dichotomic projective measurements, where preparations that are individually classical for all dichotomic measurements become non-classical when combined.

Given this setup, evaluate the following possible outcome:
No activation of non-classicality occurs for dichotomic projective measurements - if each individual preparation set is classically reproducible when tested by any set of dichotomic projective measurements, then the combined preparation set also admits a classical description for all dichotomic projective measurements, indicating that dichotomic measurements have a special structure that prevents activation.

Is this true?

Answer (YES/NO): NO